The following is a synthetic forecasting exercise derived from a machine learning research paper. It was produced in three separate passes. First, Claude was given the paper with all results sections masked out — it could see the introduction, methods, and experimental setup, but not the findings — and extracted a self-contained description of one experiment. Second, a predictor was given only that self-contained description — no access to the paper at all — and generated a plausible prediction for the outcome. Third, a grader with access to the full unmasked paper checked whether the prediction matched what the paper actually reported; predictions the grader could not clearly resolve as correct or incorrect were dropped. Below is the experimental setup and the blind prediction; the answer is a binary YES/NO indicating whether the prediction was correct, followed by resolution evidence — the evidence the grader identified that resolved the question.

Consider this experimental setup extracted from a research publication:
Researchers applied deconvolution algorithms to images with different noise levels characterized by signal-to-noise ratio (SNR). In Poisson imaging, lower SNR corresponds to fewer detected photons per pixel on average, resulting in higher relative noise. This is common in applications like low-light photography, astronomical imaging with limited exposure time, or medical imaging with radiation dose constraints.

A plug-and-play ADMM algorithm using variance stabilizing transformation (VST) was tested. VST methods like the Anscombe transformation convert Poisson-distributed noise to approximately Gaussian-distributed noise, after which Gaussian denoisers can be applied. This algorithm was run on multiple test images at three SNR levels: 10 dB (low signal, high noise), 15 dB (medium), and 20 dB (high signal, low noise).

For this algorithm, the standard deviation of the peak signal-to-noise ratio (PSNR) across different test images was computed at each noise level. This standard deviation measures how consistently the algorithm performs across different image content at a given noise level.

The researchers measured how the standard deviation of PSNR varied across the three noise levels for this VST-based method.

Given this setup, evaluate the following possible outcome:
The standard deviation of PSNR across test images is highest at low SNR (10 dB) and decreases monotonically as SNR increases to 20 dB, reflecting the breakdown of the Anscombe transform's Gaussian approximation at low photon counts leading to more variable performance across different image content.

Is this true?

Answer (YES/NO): NO